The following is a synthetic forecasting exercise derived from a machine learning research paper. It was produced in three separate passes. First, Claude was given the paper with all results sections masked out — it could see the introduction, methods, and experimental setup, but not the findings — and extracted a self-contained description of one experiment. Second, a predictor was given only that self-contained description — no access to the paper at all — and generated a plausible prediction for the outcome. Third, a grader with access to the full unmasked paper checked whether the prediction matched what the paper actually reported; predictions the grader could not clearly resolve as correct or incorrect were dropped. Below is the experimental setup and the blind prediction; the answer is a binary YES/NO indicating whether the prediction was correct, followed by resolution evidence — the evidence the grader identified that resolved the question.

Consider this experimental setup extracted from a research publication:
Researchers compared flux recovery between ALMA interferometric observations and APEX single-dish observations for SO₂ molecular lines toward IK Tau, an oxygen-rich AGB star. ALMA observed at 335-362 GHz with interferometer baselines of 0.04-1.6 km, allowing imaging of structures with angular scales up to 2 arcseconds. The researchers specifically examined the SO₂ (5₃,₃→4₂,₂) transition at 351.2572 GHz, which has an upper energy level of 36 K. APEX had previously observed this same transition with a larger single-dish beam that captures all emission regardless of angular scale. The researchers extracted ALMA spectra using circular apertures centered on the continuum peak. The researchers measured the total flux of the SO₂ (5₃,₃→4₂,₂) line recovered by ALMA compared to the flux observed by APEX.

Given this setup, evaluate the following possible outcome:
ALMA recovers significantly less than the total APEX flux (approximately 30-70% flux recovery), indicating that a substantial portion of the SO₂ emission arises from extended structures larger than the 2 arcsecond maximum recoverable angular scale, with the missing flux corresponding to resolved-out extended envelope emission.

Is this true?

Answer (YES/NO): NO